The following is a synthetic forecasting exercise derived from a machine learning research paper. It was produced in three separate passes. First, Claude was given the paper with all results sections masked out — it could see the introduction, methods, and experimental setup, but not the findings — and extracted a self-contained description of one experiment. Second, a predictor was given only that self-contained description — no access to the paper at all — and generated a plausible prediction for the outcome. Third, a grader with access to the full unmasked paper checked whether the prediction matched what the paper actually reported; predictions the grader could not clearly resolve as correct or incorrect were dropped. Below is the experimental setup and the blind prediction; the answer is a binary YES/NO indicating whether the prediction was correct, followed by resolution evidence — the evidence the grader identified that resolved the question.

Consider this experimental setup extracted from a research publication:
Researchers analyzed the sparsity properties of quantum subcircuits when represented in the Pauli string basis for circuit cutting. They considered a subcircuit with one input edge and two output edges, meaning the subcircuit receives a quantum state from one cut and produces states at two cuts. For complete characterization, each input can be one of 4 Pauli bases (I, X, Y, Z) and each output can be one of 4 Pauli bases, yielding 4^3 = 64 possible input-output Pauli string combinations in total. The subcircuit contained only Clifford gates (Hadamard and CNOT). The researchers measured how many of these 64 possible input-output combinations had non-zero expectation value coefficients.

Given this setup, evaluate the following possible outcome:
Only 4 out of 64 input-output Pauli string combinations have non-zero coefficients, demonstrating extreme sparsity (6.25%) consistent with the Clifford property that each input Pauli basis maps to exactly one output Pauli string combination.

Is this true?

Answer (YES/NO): NO